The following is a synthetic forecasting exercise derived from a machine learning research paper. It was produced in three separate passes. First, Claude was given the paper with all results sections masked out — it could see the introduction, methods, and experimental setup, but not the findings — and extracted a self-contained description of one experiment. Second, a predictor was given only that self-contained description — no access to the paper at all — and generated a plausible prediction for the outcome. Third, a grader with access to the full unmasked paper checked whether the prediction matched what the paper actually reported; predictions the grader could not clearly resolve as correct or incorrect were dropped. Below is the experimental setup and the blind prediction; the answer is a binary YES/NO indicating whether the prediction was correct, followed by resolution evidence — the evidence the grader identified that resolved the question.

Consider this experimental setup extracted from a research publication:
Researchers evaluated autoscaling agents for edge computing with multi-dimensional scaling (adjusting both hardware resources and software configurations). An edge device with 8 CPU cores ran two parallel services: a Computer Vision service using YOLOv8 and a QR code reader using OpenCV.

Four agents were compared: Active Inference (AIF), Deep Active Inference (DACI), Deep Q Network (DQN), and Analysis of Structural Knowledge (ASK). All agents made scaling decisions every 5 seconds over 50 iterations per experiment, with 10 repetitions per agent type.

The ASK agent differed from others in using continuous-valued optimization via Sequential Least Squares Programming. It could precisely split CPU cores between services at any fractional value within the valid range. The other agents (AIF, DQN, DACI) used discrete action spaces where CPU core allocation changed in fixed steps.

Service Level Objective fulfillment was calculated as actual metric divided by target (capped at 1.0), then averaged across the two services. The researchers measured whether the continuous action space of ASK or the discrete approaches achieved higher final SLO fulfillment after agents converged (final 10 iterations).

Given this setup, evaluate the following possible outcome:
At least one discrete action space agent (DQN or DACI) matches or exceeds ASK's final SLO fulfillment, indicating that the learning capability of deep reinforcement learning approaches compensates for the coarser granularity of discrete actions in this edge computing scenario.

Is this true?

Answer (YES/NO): NO